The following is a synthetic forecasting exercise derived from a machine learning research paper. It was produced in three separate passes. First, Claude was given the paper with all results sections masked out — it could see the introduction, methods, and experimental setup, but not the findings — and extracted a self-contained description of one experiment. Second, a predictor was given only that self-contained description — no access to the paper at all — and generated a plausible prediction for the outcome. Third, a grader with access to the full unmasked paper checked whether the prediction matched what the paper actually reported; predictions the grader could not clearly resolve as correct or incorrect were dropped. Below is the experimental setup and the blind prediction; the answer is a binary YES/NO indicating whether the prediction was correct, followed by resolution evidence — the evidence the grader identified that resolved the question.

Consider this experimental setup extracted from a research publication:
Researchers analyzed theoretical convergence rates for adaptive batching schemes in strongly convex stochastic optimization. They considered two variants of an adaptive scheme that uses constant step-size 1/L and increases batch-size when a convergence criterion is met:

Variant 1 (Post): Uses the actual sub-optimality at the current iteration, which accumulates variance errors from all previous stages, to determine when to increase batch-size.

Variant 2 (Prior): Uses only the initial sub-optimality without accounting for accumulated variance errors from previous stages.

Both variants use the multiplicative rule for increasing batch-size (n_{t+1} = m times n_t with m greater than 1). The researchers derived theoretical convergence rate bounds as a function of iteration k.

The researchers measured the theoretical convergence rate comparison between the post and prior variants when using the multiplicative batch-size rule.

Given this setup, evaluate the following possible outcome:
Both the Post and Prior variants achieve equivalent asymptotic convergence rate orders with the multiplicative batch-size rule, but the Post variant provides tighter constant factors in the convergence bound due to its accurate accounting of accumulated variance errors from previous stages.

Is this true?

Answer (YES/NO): NO